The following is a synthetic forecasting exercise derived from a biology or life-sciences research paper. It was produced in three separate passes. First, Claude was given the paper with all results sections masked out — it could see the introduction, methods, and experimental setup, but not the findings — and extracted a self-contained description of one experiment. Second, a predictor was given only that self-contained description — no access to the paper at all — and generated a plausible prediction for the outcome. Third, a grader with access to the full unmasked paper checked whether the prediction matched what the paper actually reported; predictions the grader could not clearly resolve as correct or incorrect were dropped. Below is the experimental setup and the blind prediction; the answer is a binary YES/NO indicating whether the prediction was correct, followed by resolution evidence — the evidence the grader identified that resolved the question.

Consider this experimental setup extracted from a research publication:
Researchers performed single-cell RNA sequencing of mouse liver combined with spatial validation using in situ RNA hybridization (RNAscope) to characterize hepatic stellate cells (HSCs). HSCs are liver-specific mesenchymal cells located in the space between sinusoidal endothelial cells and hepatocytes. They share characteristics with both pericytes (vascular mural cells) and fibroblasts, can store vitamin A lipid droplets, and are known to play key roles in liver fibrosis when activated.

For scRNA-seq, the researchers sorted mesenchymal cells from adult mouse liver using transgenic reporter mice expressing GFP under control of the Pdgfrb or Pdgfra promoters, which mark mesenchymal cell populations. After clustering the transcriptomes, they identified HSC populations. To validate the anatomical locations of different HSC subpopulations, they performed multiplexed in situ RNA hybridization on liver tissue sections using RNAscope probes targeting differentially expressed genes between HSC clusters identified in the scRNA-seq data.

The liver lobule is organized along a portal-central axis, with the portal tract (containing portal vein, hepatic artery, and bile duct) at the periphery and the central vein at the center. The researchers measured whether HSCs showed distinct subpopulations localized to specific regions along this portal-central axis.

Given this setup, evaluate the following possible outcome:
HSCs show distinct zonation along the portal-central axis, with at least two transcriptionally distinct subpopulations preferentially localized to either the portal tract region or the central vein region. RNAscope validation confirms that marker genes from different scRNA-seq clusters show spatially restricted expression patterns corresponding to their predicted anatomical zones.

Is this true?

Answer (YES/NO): NO